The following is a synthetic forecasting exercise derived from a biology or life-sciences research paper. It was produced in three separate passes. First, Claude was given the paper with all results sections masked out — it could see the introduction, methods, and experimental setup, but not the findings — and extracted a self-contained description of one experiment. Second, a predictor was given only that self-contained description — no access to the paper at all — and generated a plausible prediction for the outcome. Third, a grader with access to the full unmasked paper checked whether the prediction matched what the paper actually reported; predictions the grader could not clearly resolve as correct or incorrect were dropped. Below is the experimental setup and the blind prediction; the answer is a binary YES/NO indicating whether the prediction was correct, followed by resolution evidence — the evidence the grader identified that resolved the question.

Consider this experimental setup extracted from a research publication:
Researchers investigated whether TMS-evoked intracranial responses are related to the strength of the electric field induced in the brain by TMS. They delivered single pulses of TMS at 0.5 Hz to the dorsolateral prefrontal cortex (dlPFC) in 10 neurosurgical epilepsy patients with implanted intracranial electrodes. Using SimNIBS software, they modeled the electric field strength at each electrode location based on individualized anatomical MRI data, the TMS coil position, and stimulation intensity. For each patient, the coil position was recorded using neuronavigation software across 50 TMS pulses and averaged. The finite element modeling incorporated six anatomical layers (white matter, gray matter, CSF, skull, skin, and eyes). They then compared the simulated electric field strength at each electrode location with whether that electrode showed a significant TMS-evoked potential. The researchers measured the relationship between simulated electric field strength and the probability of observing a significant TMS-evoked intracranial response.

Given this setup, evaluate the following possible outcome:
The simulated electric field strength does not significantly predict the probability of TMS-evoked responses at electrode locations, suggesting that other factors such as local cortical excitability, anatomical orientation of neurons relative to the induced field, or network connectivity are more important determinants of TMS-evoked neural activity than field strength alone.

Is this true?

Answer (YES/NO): NO